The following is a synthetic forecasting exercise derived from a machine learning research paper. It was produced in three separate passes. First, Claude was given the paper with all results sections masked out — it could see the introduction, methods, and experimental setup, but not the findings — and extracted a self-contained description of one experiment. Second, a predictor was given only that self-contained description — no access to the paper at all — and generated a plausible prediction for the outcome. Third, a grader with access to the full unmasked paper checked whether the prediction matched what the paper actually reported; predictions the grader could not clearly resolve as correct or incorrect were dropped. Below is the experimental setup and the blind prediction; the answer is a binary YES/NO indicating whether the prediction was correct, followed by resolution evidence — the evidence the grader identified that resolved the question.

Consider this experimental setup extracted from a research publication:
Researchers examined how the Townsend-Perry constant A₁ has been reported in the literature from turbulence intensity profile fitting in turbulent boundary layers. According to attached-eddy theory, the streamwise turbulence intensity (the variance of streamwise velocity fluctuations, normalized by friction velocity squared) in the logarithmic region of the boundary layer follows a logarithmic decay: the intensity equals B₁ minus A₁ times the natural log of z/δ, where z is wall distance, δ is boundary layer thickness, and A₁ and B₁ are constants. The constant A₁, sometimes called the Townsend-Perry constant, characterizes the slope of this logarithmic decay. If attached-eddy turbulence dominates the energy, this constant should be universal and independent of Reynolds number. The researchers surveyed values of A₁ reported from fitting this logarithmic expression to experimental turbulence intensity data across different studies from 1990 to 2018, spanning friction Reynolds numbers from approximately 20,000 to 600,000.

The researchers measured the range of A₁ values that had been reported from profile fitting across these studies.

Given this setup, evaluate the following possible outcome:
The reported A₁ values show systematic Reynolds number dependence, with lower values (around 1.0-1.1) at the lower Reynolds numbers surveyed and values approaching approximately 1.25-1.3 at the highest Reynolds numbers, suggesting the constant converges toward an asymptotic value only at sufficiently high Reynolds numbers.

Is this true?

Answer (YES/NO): NO